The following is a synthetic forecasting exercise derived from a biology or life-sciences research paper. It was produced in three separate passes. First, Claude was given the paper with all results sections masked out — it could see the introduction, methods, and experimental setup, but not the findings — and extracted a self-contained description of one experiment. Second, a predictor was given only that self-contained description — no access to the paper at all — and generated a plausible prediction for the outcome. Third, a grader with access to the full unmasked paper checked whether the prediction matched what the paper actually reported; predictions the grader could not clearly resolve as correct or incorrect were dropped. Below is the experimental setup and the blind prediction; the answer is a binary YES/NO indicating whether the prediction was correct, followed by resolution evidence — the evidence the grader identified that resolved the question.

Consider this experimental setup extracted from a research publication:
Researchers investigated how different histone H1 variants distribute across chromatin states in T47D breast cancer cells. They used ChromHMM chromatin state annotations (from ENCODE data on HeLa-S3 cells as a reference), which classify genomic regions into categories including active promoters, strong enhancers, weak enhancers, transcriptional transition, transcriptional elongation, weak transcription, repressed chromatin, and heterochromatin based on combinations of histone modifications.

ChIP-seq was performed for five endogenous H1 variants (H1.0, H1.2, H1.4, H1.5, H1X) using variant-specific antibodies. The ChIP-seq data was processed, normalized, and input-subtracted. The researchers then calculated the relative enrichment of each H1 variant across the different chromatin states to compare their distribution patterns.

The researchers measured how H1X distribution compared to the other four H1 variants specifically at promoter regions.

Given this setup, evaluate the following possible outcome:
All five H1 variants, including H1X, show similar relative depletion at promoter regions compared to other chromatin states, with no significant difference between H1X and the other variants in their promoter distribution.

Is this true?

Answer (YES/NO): NO